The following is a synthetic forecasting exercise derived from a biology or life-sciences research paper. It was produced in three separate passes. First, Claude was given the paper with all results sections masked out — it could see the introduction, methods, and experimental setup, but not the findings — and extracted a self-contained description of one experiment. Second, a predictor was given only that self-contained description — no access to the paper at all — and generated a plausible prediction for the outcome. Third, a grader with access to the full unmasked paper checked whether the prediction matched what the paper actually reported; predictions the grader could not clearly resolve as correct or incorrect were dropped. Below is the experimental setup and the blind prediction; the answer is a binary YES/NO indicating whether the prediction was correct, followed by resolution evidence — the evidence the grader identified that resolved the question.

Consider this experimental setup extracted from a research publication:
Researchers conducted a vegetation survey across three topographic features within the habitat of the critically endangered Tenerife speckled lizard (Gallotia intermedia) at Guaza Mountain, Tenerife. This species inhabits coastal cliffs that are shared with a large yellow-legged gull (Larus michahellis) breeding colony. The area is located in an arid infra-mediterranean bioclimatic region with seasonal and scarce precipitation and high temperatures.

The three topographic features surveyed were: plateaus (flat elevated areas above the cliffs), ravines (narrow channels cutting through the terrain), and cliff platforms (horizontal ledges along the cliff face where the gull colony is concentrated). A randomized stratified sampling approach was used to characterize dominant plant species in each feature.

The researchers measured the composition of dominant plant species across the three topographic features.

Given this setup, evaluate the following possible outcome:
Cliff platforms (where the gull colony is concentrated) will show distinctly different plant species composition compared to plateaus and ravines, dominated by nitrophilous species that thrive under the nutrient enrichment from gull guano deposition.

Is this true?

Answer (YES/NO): YES